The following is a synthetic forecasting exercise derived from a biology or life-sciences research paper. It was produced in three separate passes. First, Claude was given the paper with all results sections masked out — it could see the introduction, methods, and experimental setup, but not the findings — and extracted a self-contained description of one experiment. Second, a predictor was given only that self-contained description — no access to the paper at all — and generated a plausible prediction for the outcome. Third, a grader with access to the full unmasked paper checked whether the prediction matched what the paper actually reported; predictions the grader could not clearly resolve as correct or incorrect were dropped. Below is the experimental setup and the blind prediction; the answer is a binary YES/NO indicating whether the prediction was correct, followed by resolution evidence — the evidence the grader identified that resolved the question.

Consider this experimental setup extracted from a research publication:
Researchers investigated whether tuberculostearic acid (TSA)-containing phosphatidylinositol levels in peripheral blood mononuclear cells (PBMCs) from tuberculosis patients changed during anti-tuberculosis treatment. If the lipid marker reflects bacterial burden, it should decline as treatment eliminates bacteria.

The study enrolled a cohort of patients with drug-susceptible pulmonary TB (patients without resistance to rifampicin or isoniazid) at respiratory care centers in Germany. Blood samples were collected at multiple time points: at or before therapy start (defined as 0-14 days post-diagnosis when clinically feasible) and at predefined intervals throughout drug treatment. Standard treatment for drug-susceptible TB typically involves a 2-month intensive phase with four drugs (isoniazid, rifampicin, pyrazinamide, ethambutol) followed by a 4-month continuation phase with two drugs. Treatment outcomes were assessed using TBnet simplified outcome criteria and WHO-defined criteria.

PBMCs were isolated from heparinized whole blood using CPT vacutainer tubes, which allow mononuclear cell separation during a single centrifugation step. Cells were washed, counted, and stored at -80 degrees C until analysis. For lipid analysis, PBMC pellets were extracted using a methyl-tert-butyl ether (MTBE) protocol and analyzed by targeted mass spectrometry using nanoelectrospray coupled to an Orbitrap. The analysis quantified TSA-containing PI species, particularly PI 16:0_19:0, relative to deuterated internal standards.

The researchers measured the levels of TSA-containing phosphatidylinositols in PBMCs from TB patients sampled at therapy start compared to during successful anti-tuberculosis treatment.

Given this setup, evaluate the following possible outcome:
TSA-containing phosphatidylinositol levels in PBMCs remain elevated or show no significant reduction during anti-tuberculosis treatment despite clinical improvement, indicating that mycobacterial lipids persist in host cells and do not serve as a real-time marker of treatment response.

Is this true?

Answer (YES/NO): NO